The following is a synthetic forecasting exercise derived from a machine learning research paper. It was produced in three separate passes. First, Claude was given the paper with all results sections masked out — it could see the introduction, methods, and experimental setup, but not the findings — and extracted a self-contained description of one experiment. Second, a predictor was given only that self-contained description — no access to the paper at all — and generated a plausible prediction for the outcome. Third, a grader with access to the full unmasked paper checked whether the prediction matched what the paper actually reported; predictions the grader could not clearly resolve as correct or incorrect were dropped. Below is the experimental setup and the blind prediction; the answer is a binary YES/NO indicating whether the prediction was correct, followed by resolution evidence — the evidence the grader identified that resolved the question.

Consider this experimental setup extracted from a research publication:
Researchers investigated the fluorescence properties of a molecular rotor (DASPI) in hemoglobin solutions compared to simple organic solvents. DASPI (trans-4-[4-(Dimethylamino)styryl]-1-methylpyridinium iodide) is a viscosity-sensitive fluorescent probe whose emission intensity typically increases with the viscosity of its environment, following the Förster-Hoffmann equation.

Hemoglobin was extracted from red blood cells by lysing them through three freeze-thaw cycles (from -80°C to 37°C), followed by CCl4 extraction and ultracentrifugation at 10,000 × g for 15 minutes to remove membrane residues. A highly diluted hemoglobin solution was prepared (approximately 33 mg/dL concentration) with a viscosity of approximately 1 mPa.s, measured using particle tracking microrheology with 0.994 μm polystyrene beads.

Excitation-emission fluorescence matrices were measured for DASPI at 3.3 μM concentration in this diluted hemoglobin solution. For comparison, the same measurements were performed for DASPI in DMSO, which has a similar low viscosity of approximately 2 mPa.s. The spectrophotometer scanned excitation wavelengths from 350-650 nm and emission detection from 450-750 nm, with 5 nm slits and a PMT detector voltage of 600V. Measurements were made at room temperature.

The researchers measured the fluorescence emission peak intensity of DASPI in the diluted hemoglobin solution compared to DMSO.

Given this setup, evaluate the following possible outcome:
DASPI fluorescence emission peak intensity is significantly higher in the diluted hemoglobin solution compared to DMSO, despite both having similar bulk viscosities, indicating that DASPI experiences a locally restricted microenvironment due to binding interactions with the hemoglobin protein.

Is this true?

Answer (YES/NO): NO